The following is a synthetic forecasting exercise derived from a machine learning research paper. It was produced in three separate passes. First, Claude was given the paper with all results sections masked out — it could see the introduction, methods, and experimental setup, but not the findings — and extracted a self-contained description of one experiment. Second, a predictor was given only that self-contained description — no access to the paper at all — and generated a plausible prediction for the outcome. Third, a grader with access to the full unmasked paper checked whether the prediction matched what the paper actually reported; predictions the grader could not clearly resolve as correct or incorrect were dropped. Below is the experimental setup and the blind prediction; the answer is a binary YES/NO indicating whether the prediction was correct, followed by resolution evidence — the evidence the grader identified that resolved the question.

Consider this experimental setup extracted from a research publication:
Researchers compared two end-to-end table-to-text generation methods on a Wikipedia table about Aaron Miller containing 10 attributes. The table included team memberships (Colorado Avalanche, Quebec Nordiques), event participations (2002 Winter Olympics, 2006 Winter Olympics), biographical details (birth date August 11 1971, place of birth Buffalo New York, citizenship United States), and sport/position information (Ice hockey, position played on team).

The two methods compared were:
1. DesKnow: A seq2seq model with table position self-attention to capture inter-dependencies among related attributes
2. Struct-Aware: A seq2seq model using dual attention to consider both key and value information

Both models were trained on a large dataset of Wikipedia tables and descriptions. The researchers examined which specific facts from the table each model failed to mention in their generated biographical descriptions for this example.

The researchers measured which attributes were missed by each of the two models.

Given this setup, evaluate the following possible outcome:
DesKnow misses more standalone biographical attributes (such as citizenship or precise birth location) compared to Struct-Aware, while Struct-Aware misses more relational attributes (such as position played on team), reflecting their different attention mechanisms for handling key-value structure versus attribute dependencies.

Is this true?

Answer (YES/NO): NO